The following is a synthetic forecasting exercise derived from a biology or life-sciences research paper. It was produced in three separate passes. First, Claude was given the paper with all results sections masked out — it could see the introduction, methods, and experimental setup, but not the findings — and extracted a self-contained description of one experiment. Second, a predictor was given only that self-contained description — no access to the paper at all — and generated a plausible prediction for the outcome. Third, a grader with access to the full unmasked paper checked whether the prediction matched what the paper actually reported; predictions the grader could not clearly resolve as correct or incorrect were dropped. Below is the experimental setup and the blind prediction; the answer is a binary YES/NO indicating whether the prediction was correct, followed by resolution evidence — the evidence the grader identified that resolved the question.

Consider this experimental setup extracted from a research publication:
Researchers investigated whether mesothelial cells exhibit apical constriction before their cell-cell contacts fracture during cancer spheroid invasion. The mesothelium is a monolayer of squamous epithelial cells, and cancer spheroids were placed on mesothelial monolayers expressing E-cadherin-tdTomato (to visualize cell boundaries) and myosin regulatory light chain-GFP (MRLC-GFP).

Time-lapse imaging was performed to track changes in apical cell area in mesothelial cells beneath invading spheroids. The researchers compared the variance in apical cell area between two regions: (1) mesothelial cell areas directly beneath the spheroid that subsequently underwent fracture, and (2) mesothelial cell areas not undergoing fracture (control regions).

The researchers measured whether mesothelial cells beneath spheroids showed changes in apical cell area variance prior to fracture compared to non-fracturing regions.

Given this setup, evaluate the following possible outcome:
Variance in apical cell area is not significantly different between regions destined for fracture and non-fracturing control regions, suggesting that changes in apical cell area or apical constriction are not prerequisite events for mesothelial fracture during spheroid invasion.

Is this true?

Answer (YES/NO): NO